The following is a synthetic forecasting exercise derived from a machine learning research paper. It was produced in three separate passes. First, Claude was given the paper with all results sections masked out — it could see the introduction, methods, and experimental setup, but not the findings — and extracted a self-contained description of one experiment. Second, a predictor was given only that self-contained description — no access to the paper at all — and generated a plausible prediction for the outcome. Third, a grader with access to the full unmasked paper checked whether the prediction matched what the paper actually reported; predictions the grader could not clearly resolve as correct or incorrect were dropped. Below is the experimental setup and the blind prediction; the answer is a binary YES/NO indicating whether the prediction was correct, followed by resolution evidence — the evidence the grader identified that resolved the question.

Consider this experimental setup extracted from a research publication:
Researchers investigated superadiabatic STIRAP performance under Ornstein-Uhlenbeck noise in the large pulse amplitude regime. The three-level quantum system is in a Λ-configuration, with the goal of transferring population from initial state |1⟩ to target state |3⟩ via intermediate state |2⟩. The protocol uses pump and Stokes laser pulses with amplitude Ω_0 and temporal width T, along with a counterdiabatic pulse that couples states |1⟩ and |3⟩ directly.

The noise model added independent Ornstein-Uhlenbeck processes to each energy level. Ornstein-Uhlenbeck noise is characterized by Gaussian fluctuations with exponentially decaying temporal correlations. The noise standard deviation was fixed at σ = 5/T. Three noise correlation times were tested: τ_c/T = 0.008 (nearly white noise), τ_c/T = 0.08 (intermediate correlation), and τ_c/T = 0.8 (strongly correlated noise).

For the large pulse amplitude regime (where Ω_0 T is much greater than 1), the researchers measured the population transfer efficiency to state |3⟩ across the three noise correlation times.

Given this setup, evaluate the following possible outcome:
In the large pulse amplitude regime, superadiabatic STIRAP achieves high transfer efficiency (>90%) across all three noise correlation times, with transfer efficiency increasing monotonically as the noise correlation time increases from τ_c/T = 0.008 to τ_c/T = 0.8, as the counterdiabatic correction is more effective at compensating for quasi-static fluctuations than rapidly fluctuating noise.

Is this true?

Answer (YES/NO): NO